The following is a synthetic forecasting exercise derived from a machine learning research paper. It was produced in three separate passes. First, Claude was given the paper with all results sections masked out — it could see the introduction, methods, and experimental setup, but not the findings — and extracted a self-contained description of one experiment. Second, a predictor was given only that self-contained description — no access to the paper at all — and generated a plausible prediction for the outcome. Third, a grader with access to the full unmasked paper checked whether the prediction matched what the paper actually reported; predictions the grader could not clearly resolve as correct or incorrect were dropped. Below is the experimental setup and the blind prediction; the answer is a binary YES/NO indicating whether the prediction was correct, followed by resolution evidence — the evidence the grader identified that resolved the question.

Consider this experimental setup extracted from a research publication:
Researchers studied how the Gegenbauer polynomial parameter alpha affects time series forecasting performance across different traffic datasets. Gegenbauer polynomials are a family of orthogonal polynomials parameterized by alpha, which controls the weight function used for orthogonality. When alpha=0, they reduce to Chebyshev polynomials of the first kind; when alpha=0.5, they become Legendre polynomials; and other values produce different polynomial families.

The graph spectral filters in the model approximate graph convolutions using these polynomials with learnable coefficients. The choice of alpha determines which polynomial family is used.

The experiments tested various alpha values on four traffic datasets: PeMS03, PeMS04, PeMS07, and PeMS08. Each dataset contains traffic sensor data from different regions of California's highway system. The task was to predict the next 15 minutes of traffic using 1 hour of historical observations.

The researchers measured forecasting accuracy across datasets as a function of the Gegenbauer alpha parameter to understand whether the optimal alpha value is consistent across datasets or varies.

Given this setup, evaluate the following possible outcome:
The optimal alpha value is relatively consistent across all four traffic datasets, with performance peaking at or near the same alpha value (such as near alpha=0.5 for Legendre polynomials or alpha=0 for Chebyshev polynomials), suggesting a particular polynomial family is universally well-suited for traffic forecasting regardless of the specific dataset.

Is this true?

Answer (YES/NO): NO